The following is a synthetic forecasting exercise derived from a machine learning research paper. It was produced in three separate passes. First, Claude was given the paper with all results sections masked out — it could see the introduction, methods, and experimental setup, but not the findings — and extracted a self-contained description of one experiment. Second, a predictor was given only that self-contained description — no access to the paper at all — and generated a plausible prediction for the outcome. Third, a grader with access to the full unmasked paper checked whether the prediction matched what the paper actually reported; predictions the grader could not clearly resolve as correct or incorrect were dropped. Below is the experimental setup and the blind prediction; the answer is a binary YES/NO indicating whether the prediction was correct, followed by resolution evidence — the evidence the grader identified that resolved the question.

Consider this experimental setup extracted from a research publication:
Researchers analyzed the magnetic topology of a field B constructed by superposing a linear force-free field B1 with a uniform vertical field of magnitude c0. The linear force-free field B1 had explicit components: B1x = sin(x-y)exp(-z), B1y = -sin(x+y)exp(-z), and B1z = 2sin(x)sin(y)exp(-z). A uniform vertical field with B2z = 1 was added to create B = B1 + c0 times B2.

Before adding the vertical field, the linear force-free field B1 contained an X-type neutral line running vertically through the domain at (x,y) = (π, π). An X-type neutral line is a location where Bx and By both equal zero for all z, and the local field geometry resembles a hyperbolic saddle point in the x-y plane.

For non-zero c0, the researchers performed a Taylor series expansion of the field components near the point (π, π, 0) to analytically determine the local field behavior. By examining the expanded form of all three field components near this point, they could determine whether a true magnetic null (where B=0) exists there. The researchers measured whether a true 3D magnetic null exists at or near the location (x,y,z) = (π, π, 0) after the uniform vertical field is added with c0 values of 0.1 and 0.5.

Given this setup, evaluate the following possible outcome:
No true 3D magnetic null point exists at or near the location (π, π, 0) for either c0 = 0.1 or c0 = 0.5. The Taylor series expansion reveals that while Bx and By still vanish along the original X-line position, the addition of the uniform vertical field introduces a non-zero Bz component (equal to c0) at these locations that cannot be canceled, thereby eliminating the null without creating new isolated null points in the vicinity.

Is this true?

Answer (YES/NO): YES